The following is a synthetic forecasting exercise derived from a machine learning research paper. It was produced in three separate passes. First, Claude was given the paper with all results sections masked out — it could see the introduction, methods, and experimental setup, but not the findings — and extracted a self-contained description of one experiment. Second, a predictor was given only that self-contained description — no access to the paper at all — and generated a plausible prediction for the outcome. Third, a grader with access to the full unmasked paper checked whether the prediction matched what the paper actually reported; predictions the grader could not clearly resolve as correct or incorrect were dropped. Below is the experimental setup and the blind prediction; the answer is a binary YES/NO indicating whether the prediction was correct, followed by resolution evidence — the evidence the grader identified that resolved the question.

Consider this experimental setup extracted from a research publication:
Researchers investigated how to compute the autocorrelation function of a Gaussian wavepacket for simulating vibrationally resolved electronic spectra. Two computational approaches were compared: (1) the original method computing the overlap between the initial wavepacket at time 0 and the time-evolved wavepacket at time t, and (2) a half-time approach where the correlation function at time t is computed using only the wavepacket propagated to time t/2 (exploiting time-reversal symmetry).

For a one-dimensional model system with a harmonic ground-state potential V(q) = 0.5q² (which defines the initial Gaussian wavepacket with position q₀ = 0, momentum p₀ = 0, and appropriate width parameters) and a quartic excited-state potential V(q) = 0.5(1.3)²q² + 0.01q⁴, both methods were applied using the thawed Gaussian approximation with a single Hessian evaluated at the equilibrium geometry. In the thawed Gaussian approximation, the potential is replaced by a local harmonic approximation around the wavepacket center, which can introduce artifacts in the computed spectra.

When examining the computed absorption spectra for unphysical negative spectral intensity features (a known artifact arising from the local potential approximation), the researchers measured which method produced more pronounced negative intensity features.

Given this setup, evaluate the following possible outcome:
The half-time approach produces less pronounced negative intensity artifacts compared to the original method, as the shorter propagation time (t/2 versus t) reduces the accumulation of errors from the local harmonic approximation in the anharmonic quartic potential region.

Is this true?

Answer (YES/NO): YES